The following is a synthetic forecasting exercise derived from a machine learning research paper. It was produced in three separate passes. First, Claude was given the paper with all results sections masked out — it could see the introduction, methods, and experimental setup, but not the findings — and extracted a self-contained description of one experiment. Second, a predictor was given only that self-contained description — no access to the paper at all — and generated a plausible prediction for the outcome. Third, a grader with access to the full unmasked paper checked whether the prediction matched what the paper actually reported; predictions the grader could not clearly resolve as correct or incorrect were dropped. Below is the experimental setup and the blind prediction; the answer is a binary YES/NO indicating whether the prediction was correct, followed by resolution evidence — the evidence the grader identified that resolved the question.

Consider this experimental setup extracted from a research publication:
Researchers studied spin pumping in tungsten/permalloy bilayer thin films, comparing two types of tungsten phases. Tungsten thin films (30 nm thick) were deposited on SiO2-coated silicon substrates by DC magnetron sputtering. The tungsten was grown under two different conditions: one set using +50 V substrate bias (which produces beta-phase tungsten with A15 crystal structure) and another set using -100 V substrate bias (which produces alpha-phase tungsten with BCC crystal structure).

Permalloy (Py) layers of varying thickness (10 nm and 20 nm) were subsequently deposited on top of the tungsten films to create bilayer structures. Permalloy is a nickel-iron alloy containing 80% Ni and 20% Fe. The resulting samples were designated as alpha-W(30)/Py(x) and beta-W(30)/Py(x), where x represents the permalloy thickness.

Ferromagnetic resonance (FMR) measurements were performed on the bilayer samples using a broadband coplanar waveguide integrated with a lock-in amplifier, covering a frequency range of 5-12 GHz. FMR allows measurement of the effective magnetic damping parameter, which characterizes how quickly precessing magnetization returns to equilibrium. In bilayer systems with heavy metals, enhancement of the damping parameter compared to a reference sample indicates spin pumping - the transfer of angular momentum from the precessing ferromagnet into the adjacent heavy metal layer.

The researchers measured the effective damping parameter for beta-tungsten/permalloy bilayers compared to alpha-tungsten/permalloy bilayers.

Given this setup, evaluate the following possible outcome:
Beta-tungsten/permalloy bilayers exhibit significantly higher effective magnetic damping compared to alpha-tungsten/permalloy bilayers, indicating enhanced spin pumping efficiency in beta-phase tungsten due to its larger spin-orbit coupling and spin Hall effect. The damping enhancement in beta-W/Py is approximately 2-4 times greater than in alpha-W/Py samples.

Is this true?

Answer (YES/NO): NO